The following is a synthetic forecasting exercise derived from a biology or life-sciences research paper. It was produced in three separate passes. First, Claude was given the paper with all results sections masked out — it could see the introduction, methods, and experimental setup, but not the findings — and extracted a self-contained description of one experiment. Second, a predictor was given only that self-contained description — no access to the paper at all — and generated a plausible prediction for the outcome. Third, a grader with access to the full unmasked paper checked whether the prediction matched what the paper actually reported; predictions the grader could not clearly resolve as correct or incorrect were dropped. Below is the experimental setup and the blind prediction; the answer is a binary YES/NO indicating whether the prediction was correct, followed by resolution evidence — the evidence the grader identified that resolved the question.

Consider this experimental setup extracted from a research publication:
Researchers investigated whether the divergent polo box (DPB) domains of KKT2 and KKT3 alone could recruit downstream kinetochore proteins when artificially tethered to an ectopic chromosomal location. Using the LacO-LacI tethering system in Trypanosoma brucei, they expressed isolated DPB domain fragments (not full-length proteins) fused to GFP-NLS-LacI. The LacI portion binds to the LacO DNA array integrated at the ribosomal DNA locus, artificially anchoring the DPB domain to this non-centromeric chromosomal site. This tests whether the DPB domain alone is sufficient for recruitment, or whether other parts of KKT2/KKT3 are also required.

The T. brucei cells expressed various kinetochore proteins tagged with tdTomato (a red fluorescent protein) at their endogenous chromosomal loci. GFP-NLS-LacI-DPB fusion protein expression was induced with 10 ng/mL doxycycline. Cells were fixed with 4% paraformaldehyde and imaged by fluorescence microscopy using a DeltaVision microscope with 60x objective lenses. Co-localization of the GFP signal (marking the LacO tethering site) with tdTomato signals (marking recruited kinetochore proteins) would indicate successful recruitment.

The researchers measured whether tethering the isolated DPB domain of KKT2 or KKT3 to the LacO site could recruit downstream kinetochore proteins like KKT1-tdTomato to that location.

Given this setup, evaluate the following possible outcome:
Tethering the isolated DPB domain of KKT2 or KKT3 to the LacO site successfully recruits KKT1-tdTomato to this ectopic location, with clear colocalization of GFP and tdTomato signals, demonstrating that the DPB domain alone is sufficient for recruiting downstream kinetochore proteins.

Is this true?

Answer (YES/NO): YES